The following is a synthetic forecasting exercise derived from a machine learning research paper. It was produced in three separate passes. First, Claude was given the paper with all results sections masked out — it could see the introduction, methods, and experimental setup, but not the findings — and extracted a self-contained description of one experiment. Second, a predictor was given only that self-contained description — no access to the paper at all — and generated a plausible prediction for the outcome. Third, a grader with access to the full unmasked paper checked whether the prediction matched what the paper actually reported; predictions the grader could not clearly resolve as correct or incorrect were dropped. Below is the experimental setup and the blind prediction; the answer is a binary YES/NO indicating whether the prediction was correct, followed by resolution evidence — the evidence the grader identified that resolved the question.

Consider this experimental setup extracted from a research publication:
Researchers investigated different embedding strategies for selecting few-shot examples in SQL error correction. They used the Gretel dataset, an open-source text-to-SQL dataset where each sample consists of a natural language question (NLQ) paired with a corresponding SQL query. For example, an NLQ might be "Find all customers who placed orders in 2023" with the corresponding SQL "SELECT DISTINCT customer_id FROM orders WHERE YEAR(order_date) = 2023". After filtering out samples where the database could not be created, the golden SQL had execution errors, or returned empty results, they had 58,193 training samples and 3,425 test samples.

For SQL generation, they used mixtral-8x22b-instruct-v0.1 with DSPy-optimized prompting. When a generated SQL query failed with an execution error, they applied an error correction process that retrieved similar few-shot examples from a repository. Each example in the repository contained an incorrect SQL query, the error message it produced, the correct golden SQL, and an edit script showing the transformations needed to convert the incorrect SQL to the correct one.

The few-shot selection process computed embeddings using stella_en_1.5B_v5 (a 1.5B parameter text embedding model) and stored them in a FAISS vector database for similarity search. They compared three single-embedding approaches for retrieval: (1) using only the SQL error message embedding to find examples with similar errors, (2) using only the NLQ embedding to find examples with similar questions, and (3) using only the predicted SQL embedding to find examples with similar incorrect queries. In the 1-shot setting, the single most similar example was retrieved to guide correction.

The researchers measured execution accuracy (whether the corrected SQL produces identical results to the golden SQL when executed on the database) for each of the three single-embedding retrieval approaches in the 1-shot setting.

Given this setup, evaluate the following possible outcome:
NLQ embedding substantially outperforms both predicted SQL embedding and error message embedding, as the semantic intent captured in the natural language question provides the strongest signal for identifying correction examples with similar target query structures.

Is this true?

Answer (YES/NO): NO